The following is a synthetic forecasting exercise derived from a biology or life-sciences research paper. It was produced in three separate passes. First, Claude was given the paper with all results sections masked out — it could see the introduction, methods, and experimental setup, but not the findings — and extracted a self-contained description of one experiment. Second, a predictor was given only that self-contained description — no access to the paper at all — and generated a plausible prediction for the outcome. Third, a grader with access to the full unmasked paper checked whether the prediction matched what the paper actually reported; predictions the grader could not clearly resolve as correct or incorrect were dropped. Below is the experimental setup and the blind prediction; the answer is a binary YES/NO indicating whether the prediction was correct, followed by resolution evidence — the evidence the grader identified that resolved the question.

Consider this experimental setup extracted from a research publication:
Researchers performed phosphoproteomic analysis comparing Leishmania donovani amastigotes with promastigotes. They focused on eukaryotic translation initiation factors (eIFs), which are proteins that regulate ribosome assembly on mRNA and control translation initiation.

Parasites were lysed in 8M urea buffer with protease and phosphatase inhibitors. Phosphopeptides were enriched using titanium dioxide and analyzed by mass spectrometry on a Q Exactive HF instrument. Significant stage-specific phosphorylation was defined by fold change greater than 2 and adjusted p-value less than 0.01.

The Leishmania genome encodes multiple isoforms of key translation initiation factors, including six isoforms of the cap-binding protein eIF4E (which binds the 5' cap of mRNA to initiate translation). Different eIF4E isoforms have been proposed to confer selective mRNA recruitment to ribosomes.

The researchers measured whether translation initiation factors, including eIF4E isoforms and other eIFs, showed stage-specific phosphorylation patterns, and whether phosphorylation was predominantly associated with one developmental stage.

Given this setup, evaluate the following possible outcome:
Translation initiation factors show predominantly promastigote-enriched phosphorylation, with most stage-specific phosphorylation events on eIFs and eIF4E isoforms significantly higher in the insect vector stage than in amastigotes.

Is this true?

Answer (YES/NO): NO